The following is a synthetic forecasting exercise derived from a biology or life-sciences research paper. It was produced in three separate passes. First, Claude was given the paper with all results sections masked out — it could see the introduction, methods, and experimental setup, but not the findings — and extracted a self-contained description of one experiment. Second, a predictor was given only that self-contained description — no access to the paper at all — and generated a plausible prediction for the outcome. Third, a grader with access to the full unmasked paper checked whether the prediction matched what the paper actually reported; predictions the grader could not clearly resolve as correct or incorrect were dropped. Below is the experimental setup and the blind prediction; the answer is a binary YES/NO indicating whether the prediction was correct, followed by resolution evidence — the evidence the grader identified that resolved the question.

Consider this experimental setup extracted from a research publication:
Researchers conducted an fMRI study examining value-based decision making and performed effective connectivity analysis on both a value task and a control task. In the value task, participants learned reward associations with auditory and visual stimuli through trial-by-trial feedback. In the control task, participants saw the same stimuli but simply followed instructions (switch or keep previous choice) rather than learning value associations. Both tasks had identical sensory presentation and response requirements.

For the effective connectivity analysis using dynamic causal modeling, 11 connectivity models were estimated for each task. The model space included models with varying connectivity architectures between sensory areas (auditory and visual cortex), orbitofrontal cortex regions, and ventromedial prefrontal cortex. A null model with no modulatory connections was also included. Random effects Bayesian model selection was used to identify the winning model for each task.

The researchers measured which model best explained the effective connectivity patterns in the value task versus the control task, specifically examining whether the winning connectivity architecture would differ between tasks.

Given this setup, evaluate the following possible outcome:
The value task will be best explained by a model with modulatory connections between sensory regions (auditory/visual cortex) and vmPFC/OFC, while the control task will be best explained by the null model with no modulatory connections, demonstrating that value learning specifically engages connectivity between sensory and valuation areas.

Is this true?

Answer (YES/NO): YES